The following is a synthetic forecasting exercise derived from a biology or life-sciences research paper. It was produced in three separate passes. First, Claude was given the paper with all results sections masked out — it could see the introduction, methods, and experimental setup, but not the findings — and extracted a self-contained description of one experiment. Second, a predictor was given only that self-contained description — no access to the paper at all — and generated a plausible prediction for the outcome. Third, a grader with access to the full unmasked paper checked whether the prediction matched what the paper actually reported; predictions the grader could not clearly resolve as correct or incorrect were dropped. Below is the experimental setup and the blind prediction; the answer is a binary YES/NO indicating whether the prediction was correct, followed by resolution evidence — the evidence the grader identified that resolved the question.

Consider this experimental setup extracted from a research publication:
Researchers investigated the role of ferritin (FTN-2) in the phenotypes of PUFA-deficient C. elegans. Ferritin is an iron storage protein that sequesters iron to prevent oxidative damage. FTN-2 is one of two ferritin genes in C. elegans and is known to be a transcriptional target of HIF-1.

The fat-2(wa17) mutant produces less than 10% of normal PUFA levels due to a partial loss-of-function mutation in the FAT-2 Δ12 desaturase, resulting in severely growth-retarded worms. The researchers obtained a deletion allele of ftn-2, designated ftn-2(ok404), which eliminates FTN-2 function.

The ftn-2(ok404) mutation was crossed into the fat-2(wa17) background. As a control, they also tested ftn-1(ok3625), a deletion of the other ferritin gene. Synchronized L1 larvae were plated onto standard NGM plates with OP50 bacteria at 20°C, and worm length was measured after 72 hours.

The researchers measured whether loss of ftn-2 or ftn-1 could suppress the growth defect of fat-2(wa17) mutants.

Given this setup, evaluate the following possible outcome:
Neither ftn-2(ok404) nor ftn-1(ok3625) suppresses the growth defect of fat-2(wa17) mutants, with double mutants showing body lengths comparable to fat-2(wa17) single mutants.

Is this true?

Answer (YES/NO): NO